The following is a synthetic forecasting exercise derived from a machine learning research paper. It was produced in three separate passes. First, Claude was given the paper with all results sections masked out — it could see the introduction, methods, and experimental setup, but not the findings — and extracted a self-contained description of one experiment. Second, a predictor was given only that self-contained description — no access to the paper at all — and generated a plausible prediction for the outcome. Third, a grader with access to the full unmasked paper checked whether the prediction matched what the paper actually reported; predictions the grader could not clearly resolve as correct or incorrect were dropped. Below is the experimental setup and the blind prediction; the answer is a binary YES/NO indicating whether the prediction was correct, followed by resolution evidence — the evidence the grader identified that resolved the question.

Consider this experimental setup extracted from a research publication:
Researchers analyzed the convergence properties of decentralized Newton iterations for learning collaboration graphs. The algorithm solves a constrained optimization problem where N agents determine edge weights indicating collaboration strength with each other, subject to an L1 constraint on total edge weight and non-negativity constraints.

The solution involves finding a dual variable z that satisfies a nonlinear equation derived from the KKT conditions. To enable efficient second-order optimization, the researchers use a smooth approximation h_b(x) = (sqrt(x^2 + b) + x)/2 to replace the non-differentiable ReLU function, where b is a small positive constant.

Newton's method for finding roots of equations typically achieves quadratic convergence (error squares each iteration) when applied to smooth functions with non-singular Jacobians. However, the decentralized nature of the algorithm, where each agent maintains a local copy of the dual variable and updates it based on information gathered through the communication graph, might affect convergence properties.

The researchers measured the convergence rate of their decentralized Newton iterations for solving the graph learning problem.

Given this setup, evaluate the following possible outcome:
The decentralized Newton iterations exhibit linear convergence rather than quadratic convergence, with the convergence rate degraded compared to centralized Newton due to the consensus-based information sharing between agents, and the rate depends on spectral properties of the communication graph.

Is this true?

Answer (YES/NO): NO